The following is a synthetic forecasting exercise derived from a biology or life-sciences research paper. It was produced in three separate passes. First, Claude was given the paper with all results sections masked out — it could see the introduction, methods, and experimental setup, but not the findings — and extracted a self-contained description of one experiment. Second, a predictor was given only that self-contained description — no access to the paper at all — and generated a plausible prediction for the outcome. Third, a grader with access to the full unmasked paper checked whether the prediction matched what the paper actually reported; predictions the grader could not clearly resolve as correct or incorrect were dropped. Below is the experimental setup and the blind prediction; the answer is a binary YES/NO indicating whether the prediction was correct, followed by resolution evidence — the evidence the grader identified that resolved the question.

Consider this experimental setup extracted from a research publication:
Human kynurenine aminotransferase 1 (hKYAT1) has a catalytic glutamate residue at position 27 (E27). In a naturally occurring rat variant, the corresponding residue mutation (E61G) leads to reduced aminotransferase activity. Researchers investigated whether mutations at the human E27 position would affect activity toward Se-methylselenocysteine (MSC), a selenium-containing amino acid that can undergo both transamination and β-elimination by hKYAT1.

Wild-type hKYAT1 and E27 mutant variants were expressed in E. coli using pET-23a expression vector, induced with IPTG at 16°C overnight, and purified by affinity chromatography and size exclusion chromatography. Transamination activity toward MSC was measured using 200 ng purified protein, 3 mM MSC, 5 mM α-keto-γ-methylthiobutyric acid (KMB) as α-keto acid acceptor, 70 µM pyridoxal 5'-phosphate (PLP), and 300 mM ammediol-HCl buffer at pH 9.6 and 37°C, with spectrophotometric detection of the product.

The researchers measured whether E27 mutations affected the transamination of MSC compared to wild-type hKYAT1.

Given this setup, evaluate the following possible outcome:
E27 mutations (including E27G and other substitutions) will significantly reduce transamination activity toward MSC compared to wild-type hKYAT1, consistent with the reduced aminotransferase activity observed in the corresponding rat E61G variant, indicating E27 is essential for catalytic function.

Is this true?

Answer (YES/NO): NO